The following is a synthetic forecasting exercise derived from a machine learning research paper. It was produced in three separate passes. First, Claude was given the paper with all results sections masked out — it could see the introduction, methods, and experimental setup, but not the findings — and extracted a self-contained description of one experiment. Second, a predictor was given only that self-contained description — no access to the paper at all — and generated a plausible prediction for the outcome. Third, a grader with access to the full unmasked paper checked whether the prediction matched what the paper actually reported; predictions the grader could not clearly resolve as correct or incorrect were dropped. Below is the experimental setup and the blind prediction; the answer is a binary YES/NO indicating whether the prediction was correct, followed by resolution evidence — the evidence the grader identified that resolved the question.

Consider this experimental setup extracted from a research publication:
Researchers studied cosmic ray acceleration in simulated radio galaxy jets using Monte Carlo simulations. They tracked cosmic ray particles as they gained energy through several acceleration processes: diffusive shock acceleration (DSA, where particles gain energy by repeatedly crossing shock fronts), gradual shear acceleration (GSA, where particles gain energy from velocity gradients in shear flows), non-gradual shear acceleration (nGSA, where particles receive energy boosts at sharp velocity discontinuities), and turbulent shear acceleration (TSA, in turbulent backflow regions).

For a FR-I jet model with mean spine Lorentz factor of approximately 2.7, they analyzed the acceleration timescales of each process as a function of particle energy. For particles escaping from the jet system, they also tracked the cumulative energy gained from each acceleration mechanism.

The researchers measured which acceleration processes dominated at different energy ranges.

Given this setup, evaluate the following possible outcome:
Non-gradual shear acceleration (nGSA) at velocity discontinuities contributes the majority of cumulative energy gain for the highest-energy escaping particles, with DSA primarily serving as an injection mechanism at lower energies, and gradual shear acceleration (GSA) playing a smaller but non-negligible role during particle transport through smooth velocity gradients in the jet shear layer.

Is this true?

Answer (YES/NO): NO